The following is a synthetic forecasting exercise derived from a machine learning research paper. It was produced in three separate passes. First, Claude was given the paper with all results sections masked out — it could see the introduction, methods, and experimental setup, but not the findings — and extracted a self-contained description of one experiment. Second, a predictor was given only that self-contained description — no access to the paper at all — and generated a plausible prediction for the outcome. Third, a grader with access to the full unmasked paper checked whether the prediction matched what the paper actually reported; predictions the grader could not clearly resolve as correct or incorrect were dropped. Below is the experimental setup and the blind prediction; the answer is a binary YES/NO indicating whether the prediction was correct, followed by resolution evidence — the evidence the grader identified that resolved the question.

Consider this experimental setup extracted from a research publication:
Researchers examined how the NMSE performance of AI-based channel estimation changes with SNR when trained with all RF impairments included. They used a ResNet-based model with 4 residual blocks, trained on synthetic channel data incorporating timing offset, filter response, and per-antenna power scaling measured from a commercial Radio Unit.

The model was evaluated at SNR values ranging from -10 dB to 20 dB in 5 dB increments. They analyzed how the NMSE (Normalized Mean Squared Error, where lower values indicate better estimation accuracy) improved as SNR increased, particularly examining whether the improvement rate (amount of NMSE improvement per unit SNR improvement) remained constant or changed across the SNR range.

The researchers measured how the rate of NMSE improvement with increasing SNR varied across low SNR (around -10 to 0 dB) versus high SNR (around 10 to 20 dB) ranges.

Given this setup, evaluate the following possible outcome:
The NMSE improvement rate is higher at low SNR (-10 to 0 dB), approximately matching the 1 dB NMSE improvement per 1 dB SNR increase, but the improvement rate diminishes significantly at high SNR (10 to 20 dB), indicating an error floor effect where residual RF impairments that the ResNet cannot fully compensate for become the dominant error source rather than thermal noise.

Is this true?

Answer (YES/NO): YES